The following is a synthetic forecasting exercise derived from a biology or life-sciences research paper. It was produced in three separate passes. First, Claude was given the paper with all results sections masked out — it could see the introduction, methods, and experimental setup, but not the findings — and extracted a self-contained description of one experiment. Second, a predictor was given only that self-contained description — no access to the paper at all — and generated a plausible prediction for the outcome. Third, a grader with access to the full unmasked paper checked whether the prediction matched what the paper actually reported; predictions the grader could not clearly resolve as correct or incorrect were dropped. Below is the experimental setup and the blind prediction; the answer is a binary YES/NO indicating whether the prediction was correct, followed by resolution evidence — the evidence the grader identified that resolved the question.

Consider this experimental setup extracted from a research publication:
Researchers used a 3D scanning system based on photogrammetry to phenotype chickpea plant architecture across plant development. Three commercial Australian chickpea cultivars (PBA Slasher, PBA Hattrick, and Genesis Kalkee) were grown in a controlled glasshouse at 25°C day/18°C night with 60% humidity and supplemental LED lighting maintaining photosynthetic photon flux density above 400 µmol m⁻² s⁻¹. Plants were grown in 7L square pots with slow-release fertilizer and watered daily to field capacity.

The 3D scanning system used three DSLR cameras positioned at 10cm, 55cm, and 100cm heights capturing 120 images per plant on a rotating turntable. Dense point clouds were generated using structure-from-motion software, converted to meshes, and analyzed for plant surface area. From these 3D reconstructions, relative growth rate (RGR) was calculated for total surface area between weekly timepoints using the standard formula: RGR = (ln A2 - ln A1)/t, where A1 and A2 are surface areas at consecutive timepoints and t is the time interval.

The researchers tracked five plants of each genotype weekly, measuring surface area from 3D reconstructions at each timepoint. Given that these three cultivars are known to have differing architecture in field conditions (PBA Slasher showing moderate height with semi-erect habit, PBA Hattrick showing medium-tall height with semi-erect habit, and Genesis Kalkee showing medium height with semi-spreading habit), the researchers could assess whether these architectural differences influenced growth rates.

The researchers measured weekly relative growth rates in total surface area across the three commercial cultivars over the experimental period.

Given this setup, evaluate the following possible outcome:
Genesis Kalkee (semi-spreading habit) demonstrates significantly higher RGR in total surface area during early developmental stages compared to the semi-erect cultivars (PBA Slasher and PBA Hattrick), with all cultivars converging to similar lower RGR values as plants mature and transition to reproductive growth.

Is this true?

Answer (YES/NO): NO